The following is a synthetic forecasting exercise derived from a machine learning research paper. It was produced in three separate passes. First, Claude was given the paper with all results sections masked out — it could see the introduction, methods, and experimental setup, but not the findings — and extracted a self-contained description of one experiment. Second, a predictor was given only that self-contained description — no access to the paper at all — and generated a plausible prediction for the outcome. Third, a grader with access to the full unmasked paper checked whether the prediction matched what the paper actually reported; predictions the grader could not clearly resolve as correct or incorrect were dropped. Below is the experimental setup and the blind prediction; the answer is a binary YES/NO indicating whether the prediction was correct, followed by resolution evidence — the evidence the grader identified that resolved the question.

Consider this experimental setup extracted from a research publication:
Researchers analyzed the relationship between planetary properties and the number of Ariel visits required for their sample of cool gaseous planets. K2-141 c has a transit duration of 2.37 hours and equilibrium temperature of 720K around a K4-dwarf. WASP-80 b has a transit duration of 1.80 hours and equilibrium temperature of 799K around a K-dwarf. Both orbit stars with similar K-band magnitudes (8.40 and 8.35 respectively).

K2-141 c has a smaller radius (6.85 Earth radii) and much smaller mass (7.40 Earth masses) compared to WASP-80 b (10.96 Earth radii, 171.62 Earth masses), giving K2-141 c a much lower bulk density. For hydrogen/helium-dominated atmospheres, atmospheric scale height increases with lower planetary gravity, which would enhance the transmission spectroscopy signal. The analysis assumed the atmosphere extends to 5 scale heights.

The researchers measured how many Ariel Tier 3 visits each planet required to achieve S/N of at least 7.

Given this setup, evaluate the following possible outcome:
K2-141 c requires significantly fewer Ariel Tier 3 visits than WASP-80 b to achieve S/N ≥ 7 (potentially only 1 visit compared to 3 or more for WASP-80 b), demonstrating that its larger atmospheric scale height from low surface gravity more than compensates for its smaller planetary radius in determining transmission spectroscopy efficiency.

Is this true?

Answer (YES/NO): YES